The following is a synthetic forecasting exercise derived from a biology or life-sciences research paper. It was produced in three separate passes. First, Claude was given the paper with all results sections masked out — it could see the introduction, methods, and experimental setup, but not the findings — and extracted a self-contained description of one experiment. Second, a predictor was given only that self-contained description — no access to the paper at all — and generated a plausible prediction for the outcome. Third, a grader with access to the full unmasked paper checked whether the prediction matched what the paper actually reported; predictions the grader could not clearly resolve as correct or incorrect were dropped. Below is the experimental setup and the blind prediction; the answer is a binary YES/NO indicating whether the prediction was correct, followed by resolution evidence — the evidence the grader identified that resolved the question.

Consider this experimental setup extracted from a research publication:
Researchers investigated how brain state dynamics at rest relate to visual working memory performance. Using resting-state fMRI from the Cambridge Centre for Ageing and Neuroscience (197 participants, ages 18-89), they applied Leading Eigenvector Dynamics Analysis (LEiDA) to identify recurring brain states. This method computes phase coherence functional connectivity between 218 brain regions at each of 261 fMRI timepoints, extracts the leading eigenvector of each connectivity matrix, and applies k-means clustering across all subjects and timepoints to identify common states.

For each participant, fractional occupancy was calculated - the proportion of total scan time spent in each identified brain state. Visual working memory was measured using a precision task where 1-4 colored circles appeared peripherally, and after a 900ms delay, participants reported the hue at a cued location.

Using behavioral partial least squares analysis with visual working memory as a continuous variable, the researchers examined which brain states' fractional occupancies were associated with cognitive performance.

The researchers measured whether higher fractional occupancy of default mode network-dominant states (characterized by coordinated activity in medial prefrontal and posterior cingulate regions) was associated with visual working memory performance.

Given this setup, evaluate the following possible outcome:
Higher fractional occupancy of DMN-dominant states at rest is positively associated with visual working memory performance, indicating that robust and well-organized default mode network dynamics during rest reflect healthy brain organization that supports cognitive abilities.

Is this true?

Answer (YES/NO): YES